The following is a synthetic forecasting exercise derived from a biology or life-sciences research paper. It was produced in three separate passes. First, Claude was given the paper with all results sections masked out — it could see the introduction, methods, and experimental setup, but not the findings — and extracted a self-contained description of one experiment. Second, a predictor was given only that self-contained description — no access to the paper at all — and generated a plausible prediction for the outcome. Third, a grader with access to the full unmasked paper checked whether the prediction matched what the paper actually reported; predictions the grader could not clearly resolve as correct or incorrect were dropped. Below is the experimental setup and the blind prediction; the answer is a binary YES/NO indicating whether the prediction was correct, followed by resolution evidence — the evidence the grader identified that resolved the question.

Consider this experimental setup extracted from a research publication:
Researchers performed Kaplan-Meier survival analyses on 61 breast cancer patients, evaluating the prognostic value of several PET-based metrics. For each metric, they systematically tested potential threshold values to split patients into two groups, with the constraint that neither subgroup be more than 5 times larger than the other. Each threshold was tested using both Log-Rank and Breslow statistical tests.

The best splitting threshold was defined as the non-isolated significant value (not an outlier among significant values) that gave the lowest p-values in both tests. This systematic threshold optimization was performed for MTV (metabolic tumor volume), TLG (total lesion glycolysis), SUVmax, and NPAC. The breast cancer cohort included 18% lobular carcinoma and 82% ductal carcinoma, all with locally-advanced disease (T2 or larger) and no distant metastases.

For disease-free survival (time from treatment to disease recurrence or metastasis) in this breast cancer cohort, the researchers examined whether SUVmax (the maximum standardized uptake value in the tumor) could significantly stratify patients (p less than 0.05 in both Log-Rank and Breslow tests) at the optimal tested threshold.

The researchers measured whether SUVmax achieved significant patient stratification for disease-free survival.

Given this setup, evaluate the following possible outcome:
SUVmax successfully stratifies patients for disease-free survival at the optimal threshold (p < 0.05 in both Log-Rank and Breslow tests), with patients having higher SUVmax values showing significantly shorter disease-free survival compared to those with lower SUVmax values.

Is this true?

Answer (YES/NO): NO